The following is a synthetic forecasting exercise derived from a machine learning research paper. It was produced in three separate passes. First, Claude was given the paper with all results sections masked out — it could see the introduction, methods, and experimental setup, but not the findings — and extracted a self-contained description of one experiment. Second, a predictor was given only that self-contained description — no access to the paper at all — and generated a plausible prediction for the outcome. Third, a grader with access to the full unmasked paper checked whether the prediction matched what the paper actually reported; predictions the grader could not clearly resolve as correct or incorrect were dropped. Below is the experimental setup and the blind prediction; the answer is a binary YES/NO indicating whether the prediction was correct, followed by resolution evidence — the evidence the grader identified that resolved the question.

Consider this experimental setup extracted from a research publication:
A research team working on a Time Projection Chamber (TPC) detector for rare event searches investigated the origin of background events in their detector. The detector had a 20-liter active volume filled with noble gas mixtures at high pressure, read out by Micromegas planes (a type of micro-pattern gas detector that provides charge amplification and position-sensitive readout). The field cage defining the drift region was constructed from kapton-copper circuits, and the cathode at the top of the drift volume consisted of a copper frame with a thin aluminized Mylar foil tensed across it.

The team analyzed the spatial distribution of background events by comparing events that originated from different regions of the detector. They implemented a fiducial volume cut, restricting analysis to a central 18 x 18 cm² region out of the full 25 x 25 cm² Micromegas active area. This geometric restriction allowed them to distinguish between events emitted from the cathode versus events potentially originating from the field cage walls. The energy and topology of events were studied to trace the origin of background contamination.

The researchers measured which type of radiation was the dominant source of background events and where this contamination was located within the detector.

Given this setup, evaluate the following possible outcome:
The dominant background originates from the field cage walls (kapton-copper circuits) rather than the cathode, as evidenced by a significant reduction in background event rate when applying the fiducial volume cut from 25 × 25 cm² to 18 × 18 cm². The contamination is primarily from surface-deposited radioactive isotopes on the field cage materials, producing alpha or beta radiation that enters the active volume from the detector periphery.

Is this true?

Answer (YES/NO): NO